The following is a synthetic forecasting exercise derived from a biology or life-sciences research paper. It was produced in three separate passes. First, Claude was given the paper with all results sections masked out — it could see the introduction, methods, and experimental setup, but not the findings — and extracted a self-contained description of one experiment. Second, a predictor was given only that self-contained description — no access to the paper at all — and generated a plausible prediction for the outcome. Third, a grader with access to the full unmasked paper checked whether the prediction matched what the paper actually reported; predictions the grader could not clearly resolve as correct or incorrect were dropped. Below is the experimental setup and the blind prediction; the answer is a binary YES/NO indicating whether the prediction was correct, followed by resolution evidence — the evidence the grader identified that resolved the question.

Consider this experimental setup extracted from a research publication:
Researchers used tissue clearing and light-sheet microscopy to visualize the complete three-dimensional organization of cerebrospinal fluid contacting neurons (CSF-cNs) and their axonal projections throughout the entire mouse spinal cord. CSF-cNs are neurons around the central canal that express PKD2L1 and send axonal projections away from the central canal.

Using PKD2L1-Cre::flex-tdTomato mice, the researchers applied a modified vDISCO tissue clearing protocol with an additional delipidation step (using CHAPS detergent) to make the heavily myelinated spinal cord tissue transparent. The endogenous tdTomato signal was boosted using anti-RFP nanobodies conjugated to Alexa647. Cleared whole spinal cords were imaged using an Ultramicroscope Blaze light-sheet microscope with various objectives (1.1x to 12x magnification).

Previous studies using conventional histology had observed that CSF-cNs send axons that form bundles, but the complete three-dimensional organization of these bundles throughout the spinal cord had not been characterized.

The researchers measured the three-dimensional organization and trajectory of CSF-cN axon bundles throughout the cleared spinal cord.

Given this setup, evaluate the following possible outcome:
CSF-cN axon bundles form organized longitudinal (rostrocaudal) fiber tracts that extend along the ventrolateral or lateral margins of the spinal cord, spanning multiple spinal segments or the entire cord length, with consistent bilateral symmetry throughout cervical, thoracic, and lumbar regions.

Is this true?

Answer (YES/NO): NO